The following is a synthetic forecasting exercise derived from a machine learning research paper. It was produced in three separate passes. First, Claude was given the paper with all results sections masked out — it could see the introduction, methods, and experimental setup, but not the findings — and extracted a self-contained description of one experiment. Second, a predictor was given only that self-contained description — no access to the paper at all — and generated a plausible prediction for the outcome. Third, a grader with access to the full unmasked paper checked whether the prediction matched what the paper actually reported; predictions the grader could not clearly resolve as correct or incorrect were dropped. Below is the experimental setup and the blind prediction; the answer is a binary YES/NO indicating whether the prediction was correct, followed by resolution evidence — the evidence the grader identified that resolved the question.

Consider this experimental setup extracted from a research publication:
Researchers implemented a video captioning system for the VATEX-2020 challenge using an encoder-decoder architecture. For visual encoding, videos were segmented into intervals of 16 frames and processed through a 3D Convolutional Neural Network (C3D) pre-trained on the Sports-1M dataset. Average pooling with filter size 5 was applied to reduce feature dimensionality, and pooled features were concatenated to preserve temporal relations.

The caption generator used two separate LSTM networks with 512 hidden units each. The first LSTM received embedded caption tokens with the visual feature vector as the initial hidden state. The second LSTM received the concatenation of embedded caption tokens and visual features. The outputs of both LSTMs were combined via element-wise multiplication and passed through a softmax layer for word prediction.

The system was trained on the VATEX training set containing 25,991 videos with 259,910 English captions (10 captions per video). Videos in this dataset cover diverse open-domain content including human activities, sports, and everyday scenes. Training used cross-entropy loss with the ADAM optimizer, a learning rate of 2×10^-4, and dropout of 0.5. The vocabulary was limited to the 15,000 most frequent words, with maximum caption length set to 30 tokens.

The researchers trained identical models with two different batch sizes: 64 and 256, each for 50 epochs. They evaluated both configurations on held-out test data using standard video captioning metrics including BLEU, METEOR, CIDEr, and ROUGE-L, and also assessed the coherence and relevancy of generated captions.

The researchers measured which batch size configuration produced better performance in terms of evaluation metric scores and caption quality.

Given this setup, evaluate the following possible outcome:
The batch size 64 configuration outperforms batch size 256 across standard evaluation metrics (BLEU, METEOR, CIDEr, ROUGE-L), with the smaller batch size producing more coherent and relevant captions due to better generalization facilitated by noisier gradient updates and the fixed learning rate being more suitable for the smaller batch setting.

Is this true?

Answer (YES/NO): YES